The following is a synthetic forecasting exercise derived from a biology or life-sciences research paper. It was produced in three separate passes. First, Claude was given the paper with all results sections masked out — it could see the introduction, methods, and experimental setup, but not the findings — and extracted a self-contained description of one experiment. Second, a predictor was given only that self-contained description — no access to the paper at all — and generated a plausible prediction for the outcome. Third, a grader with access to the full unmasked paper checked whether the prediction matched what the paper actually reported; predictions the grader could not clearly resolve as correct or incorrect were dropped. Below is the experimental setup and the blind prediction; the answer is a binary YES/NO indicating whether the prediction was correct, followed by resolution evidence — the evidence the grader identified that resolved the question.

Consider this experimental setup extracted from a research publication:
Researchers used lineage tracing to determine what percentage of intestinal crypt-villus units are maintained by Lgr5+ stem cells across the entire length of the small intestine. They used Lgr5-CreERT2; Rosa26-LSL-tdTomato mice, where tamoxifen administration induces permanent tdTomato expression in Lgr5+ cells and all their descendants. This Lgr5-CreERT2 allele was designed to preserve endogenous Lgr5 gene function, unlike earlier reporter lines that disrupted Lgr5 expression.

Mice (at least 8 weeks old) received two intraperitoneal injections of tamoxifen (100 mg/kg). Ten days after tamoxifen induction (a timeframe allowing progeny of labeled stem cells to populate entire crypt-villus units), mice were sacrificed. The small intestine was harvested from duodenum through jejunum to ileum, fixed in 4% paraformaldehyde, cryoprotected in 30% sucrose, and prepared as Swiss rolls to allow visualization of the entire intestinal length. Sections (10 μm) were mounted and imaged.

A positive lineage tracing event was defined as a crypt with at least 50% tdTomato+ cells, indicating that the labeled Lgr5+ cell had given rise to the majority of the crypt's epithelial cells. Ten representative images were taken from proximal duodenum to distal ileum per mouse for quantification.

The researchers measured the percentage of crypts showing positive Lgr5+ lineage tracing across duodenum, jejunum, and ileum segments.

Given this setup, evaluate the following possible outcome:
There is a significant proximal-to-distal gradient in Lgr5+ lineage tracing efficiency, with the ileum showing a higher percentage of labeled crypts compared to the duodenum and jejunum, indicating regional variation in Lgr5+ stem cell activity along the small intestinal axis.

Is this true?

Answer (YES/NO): NO